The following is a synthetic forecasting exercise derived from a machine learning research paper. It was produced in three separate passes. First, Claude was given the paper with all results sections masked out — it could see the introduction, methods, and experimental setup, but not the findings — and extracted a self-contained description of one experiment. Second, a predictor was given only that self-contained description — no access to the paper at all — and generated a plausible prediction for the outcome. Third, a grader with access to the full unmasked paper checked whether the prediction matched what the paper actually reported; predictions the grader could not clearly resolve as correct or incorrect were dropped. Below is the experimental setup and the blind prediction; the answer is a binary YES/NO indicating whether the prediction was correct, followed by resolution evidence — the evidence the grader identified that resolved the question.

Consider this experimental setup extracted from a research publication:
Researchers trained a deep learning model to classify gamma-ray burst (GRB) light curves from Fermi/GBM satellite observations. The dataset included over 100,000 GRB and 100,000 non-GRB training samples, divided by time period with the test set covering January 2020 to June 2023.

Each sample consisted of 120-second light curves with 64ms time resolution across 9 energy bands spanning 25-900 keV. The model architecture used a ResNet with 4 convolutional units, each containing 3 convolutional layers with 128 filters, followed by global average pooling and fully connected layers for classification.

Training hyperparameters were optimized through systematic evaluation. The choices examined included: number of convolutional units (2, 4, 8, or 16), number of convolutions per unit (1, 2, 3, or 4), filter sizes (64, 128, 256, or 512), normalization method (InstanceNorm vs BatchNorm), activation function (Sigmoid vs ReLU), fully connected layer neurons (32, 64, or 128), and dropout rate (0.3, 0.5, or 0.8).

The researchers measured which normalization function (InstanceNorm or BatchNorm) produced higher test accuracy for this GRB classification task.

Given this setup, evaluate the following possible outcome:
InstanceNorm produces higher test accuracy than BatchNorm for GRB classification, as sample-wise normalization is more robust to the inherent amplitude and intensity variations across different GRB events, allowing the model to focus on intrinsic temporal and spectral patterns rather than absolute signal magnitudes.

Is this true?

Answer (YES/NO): NO